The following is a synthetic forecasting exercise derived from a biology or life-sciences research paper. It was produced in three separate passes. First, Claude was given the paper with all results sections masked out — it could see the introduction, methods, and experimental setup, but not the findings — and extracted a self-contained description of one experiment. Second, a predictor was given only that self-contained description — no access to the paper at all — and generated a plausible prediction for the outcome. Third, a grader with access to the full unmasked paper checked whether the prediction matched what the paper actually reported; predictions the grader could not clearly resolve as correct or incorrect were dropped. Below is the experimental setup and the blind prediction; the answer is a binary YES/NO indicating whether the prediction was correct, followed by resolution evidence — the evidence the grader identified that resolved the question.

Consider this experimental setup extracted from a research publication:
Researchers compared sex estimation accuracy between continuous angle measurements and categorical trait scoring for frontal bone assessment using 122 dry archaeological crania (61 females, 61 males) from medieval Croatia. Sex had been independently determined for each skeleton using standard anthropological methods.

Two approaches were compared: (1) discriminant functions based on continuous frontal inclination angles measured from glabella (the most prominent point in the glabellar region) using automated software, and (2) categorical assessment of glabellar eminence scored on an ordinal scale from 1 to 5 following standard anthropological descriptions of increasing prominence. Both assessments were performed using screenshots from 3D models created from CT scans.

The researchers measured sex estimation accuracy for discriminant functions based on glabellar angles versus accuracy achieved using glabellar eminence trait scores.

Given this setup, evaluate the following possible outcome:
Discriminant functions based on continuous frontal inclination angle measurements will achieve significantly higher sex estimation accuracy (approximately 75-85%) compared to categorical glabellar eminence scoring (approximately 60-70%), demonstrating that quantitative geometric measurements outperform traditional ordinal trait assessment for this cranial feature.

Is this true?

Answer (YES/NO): NO